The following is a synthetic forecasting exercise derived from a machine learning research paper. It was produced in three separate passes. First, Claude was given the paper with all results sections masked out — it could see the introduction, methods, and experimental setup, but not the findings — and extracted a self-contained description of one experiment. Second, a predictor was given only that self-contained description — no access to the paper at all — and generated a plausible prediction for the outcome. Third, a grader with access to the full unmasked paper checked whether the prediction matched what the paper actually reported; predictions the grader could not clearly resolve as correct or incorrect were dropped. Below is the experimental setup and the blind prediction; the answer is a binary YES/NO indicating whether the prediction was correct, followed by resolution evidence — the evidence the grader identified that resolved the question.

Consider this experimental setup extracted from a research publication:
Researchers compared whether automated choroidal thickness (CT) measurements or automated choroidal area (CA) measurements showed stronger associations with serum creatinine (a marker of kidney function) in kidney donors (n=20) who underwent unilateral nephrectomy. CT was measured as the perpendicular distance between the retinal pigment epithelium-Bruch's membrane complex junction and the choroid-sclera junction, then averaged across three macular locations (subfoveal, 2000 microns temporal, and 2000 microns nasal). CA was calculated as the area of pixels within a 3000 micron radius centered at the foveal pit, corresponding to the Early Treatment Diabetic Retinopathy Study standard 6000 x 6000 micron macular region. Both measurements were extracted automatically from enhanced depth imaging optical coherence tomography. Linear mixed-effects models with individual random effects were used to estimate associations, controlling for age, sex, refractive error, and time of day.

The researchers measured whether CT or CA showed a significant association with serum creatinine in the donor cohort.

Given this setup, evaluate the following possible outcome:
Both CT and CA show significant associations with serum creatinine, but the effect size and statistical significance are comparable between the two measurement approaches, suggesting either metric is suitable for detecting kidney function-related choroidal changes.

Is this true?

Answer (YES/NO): NO